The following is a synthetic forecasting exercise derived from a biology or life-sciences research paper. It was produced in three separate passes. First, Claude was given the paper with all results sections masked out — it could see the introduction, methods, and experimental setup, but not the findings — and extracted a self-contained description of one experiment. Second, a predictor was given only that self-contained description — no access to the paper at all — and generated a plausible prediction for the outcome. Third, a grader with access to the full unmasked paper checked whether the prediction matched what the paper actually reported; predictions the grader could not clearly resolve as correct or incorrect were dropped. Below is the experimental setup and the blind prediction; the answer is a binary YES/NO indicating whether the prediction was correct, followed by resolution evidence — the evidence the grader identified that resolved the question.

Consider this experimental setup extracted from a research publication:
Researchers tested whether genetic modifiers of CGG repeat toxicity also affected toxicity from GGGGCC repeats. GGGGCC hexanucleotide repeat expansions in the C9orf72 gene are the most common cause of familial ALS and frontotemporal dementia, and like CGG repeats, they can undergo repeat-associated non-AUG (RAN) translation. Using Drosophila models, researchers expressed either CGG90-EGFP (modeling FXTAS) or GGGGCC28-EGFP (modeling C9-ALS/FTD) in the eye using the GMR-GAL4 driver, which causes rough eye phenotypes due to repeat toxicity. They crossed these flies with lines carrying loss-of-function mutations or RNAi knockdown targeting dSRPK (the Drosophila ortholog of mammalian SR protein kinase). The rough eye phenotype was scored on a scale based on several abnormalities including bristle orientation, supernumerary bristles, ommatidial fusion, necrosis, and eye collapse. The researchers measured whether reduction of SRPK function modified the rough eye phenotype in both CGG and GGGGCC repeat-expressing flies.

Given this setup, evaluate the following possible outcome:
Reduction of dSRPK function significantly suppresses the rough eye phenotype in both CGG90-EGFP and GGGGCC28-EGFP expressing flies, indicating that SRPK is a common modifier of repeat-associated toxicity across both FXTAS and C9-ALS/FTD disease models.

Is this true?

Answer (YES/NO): YES